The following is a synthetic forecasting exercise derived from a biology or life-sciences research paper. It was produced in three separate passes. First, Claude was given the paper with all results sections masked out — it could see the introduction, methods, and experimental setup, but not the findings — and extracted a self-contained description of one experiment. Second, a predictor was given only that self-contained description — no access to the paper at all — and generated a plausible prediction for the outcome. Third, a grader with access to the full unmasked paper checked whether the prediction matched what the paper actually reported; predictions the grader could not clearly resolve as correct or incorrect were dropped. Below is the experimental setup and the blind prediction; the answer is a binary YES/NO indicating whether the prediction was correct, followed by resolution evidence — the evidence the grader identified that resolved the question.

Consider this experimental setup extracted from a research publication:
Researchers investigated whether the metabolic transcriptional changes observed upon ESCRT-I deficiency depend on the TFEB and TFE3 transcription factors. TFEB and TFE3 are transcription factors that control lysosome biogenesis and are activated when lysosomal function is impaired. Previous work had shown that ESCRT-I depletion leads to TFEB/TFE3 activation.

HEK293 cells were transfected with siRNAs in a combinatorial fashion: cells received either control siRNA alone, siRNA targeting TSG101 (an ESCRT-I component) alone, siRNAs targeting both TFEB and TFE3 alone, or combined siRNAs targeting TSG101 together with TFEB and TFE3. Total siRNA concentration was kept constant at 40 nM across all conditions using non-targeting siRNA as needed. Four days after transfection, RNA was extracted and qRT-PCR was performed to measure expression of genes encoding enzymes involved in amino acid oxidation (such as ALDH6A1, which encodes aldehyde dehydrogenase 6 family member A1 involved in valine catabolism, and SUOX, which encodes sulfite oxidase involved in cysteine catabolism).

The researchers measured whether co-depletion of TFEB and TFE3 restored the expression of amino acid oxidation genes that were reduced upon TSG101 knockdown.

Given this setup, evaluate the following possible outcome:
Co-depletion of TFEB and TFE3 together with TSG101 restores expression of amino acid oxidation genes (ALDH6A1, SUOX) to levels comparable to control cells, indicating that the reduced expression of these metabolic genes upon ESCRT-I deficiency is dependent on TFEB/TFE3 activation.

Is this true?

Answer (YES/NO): NO